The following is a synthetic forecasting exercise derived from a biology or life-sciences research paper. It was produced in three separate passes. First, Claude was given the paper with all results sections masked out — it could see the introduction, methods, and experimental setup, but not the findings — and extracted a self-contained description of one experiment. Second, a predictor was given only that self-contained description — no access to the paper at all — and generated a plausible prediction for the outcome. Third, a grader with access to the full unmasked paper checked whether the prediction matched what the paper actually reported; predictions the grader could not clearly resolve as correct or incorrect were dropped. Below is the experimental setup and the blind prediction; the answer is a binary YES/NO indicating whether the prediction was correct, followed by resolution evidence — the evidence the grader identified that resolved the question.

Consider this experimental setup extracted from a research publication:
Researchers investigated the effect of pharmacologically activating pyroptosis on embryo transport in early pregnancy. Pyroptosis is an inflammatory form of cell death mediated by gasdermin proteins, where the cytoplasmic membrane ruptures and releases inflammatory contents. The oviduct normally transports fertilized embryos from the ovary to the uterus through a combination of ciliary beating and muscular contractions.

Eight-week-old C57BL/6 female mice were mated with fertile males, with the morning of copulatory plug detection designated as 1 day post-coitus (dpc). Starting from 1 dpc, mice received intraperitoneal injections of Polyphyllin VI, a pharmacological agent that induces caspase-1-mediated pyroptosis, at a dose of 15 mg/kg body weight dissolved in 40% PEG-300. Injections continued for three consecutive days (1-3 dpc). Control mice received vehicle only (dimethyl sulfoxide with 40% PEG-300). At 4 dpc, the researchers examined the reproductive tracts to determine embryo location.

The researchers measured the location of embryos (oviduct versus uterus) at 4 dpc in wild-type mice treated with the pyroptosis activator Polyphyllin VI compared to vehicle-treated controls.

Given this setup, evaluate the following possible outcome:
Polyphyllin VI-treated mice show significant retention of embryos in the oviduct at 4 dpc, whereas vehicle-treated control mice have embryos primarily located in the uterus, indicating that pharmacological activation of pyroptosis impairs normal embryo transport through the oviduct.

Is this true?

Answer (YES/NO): YES